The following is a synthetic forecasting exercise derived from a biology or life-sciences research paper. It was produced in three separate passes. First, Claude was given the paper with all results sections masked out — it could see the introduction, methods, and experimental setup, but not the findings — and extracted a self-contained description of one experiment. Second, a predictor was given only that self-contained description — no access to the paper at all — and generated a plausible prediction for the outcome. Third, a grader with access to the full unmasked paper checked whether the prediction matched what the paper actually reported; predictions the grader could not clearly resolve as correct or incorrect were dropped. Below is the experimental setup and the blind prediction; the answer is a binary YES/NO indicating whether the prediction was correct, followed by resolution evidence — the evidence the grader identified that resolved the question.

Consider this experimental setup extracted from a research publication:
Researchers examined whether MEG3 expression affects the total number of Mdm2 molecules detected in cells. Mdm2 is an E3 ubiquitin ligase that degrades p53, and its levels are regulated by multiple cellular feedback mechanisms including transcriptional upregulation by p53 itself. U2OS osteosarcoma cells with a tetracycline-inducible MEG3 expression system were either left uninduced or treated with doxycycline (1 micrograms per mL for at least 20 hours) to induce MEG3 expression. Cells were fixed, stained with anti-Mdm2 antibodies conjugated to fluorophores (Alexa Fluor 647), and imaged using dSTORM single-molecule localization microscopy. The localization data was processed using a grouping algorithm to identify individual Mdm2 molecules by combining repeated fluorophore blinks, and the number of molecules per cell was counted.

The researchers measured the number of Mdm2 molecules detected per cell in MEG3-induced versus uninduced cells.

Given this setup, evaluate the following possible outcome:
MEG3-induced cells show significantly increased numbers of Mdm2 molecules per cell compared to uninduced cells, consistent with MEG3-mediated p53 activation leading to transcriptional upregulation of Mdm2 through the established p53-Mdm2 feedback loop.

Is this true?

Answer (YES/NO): NO